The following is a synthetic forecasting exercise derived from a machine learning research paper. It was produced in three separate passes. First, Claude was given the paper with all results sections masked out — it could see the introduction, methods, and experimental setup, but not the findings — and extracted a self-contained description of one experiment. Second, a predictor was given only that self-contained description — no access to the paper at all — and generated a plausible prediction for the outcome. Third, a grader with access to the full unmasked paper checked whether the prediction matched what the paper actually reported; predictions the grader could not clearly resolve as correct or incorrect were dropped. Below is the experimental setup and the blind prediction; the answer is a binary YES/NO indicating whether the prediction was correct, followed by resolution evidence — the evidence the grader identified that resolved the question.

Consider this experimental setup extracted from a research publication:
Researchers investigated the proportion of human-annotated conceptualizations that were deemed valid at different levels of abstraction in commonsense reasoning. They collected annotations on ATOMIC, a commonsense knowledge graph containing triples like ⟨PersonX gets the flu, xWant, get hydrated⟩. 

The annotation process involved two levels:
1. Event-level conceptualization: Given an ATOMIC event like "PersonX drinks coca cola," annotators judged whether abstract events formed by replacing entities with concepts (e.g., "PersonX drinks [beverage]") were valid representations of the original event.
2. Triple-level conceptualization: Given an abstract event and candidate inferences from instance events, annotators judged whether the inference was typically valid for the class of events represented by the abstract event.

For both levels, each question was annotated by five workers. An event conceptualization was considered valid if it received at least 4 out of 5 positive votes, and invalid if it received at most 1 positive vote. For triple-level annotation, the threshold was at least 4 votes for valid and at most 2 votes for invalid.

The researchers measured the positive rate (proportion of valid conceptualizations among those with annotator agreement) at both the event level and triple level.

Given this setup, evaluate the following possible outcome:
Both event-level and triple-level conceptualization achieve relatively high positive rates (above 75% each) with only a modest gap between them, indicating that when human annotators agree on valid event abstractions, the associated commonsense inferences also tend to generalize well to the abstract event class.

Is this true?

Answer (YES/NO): NO